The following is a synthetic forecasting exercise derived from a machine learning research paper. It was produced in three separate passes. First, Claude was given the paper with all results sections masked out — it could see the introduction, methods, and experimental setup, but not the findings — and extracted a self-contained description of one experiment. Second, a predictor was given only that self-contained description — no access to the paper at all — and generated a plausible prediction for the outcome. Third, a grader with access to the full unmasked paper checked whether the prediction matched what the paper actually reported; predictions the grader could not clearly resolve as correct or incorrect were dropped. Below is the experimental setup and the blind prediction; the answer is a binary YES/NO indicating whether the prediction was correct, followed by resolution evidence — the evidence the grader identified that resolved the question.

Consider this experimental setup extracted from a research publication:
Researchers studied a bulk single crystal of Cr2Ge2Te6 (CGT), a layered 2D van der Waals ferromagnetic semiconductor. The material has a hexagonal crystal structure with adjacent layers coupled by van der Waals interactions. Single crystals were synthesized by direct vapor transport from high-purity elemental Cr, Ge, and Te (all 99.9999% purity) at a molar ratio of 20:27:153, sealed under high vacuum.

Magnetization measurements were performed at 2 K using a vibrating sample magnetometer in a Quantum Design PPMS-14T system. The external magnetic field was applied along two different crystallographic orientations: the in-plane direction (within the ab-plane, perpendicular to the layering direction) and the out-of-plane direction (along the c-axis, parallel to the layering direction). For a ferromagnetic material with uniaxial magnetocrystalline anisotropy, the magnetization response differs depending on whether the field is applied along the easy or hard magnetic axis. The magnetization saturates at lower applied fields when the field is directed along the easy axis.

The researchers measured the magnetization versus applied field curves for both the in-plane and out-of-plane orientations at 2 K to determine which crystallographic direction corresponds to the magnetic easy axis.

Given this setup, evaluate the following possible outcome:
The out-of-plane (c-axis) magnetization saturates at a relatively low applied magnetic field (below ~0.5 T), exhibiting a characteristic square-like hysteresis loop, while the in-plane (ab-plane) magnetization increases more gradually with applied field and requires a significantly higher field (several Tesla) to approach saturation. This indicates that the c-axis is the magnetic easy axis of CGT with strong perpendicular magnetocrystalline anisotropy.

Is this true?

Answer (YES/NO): NO